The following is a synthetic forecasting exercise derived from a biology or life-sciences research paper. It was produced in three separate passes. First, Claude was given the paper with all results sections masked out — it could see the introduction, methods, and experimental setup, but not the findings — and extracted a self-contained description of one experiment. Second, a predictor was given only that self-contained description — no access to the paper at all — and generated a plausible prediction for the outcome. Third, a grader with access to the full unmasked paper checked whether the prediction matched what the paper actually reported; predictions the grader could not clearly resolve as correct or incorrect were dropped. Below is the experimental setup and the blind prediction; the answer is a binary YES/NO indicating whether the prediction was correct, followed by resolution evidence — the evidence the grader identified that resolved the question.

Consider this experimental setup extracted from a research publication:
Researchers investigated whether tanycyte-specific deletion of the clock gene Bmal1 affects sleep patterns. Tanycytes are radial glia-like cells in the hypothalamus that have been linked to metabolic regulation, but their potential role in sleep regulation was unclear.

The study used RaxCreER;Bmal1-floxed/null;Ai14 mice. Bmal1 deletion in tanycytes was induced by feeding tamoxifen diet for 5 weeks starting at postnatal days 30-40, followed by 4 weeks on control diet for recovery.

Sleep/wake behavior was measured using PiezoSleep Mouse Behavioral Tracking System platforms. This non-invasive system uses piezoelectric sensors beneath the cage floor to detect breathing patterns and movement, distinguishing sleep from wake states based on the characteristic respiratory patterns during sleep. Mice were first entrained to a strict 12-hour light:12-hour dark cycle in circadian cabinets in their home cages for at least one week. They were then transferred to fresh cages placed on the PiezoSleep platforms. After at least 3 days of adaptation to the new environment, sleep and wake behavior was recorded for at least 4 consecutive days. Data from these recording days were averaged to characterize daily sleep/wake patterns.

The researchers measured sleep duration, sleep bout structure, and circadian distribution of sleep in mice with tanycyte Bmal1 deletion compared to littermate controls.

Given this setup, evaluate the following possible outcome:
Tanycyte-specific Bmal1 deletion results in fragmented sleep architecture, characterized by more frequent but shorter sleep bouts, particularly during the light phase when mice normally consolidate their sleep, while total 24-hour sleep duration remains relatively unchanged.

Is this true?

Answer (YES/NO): NO